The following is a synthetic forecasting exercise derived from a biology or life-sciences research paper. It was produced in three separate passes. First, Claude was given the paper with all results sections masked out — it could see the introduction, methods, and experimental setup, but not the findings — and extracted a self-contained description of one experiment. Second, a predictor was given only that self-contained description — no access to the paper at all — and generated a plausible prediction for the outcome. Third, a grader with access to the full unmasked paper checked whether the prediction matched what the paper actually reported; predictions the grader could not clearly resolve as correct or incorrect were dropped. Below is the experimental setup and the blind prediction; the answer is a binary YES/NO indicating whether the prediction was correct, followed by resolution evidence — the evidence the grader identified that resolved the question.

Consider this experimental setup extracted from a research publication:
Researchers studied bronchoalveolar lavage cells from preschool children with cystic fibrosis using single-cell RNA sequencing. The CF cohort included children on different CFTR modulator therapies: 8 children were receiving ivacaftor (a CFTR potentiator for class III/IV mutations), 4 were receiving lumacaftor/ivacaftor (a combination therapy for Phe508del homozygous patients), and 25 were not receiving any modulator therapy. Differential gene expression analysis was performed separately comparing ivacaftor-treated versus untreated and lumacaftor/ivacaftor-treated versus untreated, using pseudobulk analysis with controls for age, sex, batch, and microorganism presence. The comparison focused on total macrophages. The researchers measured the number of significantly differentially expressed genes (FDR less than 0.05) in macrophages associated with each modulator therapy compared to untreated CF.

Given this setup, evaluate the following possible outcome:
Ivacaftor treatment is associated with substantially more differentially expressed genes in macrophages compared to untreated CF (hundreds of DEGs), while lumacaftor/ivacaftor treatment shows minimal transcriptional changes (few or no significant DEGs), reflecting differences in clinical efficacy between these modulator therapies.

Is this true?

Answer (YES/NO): YES